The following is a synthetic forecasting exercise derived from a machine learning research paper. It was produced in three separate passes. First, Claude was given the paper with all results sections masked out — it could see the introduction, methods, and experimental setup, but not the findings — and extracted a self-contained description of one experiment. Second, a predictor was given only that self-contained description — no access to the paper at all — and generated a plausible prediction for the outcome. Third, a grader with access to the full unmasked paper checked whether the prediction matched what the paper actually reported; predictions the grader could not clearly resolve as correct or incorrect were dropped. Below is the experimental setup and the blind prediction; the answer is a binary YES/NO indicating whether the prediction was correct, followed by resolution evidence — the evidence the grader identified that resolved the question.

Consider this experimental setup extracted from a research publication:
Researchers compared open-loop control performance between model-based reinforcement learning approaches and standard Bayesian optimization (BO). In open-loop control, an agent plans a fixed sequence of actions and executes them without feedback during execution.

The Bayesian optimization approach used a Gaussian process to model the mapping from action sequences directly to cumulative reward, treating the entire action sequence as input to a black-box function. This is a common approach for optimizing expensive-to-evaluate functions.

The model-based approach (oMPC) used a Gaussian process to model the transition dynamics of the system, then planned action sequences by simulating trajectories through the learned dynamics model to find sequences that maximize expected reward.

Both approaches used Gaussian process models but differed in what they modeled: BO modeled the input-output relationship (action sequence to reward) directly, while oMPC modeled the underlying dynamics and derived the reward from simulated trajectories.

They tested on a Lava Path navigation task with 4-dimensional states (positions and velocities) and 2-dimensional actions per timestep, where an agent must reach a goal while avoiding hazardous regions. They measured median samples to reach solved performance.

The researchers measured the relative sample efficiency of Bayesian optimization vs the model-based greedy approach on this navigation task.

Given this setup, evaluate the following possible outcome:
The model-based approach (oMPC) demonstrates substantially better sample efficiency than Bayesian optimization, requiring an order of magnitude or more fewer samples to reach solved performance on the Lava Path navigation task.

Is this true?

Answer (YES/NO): YES